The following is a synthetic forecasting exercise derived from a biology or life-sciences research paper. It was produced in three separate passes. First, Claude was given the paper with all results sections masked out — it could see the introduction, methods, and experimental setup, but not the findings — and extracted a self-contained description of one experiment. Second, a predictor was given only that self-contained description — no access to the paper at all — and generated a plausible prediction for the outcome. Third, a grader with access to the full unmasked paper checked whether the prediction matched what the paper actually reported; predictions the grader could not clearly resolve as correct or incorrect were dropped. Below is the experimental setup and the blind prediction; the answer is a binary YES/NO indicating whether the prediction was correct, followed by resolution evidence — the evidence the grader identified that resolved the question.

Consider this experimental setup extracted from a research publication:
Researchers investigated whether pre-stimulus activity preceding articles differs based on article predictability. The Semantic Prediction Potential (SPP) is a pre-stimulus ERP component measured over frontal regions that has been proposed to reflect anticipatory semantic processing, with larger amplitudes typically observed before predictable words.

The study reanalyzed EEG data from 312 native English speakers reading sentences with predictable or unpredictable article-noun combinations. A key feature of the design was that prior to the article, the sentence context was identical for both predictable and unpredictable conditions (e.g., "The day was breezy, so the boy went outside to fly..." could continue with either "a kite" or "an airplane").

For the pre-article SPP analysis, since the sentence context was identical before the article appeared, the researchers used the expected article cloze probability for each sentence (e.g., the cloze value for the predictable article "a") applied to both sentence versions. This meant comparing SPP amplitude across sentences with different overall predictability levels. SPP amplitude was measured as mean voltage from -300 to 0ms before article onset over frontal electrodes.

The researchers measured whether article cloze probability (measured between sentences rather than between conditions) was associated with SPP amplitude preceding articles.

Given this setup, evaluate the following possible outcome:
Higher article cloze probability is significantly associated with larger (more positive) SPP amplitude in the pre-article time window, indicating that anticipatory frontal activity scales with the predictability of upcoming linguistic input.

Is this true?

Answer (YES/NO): NO